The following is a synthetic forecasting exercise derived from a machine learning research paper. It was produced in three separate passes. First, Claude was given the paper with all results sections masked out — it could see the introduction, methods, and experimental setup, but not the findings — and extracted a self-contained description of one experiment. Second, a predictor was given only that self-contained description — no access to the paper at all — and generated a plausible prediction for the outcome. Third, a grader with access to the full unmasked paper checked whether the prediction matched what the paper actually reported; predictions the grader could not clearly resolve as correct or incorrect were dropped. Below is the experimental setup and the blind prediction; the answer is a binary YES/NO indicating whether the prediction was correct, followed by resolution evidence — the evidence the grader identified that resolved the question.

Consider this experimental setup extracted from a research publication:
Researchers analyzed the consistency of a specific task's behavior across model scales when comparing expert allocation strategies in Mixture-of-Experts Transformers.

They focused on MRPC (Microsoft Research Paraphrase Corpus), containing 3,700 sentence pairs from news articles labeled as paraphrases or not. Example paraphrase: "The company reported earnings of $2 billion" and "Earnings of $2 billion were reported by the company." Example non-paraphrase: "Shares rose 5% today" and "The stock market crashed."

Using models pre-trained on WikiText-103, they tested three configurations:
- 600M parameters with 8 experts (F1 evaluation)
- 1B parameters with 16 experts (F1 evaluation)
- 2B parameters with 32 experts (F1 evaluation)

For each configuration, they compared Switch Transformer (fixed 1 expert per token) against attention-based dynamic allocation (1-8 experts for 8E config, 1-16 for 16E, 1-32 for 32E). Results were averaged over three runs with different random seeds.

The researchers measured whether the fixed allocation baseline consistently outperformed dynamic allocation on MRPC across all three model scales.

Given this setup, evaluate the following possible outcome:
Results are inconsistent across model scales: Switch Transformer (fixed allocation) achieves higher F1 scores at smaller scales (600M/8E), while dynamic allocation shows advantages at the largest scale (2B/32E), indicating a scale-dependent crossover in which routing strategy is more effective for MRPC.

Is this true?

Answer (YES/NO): NO